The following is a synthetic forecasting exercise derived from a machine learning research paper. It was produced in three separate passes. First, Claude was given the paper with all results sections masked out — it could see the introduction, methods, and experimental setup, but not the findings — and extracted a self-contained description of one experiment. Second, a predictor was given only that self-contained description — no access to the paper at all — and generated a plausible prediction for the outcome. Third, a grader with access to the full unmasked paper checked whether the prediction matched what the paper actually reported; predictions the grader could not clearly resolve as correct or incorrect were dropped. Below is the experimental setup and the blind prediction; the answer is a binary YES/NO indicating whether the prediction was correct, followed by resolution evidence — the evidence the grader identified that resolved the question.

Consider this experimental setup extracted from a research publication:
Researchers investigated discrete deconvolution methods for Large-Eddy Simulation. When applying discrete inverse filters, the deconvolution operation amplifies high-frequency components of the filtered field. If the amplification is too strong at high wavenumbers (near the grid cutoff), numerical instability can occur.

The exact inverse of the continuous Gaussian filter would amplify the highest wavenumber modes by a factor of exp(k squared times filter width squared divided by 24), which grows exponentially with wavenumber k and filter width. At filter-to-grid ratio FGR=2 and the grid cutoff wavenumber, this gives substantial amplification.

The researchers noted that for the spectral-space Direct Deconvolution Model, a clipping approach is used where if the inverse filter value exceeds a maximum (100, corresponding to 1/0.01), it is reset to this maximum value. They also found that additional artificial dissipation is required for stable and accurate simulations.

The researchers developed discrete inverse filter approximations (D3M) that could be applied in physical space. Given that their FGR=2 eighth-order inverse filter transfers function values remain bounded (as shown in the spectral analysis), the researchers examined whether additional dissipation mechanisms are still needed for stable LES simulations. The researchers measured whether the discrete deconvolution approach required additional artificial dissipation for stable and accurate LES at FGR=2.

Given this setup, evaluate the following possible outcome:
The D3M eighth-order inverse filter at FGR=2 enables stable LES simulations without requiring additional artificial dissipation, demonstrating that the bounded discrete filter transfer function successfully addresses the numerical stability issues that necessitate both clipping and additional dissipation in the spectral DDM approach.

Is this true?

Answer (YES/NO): NO